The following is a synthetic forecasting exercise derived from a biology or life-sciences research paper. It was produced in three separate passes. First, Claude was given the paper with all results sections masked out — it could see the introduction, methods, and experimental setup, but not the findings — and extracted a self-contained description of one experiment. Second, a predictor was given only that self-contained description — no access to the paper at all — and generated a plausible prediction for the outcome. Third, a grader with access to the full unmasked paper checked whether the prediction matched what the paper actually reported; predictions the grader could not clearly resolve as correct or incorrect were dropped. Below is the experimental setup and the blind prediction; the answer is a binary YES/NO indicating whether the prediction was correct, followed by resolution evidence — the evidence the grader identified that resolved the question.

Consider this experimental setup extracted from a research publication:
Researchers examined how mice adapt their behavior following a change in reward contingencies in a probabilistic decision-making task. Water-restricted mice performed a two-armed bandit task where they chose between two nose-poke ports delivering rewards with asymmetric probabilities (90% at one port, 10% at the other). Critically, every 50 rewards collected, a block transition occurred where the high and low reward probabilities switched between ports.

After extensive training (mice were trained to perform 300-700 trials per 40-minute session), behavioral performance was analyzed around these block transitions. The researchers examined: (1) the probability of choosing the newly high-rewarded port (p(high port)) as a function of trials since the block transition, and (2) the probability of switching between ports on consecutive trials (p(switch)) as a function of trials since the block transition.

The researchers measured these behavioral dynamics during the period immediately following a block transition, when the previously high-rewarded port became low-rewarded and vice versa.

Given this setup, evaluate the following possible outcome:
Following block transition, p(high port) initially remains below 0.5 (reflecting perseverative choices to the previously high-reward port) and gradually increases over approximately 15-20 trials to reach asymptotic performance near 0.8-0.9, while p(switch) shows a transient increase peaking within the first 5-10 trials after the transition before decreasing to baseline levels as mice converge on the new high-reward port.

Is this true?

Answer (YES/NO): NO